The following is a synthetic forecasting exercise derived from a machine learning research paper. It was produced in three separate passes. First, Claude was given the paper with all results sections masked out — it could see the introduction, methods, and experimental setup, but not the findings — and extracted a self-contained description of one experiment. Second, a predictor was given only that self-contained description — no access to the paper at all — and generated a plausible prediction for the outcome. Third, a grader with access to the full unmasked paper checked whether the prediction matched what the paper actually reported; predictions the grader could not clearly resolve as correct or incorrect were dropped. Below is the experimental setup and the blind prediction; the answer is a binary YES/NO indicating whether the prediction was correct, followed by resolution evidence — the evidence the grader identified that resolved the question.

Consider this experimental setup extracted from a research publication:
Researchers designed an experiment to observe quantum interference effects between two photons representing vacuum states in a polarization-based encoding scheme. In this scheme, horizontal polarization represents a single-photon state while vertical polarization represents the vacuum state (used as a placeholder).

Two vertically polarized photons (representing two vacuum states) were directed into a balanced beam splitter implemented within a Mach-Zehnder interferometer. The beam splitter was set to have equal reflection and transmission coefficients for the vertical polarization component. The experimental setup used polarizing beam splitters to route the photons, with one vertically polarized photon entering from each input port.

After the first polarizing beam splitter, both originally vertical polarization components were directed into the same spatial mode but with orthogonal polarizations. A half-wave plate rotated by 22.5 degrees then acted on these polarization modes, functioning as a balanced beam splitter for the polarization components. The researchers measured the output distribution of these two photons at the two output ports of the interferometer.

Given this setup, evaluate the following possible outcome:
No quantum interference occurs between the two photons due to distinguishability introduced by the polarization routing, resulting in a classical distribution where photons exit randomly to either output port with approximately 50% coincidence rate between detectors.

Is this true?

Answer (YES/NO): NO